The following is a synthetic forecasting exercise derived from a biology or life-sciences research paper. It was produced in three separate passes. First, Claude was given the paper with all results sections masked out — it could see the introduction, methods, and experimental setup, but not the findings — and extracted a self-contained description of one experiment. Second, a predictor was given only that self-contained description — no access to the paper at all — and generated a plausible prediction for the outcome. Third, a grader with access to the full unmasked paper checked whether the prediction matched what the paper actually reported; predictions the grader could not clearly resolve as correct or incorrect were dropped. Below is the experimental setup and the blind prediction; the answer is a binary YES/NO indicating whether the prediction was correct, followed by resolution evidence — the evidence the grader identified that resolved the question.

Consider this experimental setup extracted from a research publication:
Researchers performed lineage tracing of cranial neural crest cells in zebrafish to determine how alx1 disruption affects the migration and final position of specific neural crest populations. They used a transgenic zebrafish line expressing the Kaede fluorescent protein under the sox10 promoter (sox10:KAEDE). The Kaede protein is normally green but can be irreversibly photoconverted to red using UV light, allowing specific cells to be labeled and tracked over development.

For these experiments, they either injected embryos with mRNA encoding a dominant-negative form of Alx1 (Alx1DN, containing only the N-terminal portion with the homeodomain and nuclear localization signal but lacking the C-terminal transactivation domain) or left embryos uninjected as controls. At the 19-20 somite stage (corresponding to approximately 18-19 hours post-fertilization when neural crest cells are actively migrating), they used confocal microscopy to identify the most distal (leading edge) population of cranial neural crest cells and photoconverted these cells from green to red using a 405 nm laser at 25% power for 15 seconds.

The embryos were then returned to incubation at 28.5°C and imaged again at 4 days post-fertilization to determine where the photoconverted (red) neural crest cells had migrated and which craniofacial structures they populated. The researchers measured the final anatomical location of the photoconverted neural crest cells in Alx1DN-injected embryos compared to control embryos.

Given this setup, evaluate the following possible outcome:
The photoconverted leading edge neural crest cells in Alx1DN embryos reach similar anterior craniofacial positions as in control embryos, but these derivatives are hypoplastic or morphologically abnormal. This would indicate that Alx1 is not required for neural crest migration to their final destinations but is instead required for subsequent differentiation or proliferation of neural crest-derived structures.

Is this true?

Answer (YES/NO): NO